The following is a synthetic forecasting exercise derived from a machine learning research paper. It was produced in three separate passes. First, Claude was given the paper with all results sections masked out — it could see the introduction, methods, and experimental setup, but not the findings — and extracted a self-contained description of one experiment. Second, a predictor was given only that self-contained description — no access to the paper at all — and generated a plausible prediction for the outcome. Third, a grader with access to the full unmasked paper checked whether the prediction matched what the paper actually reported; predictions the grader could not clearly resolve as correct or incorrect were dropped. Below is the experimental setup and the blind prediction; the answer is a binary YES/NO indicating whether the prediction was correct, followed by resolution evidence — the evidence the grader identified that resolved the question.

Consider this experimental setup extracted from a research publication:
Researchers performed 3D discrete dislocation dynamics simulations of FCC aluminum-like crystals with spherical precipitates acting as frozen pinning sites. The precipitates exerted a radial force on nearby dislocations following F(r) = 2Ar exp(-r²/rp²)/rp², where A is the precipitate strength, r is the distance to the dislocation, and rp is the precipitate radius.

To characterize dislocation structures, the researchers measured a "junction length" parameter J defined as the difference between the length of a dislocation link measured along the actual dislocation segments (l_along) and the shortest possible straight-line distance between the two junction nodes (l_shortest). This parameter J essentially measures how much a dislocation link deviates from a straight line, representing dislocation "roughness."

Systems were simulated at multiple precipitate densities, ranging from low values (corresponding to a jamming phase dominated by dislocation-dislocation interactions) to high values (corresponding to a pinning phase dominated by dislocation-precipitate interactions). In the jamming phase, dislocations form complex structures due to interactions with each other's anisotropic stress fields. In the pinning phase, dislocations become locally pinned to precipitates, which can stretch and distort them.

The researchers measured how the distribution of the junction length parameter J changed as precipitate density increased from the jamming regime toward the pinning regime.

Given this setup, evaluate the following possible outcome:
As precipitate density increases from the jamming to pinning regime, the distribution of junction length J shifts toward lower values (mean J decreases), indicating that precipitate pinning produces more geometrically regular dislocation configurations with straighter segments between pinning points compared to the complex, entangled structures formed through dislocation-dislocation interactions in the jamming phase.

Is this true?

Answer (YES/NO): NO